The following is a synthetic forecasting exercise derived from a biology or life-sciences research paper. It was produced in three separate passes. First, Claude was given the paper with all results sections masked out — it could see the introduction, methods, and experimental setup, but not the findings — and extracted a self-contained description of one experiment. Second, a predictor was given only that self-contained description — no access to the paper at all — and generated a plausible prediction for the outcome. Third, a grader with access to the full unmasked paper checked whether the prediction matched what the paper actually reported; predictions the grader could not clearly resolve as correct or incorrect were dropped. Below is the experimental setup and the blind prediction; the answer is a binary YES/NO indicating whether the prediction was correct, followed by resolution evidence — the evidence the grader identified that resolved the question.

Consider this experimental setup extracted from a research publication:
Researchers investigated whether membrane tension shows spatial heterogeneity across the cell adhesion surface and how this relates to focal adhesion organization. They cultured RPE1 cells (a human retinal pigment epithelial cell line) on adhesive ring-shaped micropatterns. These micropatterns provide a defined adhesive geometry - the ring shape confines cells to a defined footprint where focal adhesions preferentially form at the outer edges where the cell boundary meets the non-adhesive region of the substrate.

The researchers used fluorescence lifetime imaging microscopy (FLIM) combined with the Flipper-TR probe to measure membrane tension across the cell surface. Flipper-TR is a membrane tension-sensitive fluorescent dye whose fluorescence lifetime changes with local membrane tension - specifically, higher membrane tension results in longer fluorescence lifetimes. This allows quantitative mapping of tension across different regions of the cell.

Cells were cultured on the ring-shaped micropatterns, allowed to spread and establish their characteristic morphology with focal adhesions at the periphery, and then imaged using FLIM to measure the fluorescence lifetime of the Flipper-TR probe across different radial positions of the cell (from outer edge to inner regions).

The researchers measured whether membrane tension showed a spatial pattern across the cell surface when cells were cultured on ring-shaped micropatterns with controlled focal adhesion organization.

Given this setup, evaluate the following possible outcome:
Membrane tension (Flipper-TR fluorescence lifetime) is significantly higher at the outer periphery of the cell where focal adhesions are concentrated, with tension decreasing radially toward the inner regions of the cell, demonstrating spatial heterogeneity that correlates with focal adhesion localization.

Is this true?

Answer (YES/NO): NO